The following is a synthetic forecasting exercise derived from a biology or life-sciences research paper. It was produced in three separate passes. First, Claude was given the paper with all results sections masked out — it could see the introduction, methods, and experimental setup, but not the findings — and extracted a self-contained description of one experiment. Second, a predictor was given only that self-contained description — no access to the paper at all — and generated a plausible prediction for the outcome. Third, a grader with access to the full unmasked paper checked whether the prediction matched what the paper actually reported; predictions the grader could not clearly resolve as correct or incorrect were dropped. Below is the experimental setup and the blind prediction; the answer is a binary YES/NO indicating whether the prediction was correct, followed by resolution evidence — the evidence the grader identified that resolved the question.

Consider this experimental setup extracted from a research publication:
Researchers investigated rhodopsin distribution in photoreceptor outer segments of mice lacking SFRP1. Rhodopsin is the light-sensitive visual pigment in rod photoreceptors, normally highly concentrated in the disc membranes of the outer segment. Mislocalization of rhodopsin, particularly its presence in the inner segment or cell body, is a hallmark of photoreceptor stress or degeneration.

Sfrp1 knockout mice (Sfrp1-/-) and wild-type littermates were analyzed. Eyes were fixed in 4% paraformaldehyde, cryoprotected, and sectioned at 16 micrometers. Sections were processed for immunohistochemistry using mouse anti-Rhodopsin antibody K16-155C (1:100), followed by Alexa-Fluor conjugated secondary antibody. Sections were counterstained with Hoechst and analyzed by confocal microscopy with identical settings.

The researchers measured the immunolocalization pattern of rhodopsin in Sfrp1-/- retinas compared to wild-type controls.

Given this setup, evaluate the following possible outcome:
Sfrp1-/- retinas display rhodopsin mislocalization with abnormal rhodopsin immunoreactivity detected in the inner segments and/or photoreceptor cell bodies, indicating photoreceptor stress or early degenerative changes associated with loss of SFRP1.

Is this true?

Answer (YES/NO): YES